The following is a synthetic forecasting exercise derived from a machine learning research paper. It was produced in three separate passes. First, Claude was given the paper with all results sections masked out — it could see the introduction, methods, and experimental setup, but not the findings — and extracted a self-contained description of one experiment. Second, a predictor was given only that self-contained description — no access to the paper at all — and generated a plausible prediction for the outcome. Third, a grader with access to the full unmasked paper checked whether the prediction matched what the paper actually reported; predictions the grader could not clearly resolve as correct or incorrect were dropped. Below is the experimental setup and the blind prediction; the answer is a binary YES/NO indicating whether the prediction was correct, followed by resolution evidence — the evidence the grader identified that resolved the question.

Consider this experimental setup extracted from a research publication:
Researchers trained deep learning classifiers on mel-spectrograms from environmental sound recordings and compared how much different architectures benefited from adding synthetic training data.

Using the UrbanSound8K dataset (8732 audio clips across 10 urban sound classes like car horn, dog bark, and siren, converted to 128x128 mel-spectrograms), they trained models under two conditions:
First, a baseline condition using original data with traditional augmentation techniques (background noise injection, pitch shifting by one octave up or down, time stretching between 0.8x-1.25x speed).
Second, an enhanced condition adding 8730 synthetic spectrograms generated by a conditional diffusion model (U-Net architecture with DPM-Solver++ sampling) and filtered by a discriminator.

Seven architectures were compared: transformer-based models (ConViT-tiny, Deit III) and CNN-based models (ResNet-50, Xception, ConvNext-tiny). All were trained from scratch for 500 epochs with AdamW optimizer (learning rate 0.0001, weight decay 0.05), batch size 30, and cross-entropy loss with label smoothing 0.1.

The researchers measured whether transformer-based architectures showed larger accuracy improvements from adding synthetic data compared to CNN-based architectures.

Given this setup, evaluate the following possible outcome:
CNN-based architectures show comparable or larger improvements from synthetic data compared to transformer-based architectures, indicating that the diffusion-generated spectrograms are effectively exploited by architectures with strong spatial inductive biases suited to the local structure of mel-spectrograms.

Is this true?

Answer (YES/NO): YES